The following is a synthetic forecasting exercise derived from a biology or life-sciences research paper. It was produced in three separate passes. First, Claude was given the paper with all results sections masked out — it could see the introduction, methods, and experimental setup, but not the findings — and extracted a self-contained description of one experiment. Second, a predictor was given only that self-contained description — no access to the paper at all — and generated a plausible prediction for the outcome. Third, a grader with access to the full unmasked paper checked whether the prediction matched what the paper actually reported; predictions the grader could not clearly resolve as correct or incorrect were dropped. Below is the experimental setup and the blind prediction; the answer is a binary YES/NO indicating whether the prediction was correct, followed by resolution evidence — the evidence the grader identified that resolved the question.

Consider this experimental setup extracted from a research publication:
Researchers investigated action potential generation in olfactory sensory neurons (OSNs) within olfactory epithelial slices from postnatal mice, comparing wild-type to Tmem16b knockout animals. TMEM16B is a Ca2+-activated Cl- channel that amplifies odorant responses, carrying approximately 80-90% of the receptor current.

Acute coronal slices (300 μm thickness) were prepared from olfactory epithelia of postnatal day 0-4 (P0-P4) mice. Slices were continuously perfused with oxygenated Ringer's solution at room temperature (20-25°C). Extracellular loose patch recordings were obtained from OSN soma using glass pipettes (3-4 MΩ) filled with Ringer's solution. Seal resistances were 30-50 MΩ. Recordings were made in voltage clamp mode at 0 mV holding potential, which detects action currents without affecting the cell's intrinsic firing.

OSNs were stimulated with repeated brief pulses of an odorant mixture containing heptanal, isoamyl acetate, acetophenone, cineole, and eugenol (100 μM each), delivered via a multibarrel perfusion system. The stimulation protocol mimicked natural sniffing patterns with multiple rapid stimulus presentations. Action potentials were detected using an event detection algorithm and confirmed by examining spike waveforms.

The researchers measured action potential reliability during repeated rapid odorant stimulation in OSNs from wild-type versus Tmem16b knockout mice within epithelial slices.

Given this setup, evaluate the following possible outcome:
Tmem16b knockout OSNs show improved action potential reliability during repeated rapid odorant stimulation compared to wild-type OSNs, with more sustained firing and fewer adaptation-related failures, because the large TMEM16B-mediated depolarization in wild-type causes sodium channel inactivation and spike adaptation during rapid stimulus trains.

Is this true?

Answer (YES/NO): YES